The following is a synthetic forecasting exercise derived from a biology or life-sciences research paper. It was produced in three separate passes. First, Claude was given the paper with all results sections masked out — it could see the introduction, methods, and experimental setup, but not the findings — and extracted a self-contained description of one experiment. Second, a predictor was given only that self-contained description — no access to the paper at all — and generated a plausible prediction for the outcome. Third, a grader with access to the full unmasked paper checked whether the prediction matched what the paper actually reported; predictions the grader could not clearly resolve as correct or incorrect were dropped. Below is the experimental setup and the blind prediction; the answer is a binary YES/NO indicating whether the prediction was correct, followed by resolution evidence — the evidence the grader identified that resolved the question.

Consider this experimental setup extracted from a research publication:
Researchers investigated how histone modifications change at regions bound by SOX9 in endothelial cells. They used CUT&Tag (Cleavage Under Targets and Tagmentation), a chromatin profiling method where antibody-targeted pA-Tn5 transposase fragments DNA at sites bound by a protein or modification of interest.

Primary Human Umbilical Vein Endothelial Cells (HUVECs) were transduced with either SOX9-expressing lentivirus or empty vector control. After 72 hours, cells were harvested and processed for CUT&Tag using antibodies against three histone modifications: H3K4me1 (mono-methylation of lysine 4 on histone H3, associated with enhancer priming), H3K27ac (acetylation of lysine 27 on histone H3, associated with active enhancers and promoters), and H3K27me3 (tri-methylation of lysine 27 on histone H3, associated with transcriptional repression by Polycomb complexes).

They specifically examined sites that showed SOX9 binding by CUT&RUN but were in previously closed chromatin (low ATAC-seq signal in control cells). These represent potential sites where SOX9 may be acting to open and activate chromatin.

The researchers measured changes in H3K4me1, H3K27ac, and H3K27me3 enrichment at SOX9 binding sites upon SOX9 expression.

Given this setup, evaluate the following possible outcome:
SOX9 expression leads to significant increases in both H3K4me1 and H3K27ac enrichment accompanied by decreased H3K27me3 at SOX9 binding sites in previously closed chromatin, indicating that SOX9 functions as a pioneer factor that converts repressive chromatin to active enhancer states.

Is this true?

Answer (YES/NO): NO